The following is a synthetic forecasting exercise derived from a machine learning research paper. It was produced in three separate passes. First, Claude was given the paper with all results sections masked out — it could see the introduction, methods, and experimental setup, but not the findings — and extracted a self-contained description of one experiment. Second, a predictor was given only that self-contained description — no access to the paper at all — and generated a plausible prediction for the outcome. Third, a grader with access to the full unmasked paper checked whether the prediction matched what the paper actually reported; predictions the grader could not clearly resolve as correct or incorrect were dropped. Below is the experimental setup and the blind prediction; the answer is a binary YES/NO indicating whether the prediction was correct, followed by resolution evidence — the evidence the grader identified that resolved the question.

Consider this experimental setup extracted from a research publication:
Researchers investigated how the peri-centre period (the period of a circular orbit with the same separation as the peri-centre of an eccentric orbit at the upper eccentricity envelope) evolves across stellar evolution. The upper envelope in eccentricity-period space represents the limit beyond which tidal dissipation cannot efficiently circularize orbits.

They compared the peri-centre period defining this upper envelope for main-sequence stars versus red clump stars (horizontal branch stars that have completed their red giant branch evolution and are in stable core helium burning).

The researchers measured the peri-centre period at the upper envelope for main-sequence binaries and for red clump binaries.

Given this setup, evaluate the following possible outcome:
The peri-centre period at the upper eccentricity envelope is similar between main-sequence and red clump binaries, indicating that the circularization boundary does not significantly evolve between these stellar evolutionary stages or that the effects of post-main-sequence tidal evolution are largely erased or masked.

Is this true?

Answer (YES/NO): NO